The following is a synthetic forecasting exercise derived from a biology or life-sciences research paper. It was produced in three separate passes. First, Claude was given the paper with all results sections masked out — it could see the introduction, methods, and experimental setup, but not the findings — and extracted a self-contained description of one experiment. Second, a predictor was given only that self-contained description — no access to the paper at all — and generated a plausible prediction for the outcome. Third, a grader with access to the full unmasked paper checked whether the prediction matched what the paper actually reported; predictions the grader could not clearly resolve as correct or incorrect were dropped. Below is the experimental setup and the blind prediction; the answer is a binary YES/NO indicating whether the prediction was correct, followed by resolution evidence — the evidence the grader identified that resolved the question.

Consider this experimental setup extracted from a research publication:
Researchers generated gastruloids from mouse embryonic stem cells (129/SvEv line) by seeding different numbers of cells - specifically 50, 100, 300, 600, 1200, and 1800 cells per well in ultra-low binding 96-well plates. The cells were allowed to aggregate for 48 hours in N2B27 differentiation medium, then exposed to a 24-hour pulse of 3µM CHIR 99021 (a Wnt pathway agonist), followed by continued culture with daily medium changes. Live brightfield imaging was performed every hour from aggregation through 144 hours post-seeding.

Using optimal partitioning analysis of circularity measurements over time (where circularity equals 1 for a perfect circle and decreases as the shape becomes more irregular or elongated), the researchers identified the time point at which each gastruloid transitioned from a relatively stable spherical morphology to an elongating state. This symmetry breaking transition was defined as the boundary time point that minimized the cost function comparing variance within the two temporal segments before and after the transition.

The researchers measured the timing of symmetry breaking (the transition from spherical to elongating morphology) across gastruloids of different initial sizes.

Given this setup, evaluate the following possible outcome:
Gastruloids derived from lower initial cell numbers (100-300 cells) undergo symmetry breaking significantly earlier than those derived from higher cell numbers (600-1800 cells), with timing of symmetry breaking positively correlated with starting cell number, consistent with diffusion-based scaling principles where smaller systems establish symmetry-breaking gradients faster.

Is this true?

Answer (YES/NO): YES